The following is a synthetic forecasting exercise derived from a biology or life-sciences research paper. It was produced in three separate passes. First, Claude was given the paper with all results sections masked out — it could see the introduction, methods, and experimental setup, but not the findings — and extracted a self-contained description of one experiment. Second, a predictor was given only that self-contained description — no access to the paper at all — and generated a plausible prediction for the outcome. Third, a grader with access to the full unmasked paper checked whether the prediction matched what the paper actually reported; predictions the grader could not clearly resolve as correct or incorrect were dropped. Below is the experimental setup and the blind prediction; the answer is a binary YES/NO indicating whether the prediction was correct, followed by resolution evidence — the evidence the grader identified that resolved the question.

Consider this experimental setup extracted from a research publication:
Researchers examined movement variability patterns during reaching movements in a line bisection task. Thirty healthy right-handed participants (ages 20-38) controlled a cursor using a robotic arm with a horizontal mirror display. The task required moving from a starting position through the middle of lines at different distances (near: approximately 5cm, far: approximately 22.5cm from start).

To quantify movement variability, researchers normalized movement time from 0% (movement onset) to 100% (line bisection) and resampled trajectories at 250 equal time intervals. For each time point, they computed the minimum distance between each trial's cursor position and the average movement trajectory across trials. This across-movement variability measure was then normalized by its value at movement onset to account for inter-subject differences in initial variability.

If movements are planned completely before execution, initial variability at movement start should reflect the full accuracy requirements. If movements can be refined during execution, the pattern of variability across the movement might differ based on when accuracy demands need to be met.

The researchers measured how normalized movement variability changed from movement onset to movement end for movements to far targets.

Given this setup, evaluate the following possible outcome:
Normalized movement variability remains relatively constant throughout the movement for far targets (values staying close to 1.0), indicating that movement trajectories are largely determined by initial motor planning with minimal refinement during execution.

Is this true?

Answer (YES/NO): NO